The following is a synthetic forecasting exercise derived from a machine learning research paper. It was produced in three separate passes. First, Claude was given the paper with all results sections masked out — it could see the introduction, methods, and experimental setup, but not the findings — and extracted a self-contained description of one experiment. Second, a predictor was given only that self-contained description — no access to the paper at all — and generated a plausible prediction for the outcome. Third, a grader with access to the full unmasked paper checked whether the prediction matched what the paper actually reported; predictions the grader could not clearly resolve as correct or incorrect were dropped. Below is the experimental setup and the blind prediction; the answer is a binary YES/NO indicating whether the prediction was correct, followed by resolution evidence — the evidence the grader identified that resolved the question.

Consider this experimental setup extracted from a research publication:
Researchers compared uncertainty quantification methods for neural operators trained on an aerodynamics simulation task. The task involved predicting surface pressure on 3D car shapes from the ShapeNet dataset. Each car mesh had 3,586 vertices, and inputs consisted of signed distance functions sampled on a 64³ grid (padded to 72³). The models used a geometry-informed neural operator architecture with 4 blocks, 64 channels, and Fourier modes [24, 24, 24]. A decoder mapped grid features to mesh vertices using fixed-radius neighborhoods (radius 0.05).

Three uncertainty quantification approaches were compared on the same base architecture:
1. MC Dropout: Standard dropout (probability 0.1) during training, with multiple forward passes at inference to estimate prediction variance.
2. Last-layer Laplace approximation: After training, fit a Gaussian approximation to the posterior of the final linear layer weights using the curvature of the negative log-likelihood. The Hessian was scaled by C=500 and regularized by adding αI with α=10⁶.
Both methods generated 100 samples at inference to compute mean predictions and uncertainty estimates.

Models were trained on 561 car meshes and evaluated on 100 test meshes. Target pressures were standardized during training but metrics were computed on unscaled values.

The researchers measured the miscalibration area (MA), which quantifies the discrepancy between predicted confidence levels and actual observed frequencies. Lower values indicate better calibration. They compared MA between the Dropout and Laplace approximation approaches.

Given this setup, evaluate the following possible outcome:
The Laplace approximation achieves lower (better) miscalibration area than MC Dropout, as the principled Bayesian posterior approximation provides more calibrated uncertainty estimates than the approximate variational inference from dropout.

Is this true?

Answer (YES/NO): YES